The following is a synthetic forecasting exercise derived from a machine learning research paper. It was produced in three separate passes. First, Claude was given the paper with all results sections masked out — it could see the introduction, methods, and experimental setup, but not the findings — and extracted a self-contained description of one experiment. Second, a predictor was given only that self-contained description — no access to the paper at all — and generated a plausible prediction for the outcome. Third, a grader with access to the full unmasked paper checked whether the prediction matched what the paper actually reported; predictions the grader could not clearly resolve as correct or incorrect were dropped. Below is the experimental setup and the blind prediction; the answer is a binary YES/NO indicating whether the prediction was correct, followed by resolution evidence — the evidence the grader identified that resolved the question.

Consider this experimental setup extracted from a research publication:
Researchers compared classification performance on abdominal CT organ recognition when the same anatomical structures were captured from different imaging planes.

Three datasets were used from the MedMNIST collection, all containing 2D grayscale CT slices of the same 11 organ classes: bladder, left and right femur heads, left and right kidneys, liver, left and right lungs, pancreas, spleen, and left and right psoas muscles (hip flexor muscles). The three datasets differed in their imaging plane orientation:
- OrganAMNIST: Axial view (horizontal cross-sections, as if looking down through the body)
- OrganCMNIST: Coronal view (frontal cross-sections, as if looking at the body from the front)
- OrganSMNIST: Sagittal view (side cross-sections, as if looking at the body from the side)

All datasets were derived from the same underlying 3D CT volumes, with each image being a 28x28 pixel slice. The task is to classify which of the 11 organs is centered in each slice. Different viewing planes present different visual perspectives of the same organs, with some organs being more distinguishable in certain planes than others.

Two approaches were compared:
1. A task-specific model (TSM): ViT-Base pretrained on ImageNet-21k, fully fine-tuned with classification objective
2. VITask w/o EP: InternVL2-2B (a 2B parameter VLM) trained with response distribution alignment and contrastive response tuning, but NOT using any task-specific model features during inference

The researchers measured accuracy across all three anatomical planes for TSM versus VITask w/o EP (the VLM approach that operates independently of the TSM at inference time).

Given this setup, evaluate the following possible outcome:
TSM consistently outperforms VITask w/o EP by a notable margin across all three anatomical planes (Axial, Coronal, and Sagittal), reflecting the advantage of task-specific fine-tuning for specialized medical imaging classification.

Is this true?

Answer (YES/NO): NO